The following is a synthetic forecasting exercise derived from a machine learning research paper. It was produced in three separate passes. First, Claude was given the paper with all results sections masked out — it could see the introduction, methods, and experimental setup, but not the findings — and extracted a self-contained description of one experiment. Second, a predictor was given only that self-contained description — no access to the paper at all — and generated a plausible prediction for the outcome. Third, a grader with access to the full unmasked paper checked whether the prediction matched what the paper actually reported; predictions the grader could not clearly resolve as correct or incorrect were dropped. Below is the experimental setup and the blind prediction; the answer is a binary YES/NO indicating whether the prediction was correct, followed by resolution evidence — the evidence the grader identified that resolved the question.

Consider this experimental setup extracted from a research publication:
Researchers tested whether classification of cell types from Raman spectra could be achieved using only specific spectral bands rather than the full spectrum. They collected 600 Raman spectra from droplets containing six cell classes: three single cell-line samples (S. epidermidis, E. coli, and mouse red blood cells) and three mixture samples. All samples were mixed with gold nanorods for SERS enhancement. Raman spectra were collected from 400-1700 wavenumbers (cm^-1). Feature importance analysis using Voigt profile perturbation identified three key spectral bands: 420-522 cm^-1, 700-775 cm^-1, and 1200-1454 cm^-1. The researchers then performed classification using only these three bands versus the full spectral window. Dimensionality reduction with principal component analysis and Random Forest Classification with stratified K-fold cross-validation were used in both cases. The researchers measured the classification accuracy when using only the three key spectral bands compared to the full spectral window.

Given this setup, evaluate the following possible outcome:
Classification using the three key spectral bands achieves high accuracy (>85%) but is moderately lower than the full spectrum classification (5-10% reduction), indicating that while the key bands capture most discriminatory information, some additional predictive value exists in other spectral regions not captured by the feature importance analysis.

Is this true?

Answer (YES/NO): NO